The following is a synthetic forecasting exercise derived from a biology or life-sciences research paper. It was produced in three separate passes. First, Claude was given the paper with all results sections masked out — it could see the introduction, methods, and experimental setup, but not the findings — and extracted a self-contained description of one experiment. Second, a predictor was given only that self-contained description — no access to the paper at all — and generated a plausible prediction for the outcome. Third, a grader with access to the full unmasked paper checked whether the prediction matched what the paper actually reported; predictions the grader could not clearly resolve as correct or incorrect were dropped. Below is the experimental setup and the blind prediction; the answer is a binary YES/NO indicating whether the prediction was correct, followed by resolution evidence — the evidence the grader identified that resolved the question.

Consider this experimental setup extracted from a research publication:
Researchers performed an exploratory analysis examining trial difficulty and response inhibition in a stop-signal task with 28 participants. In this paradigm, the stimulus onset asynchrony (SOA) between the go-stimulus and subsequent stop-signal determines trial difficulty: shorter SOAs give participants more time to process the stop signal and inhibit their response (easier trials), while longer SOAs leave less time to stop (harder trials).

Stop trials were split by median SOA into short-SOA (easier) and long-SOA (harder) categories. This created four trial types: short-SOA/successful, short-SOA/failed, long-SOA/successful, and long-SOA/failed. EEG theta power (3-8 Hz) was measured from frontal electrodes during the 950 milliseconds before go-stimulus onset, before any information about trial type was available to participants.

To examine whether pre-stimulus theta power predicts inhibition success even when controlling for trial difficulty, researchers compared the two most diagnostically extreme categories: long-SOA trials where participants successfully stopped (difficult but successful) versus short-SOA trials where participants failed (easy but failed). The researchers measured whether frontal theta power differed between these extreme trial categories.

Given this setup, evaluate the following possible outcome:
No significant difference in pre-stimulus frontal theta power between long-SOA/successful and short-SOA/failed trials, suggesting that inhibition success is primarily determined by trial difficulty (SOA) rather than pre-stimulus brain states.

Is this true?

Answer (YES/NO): NO